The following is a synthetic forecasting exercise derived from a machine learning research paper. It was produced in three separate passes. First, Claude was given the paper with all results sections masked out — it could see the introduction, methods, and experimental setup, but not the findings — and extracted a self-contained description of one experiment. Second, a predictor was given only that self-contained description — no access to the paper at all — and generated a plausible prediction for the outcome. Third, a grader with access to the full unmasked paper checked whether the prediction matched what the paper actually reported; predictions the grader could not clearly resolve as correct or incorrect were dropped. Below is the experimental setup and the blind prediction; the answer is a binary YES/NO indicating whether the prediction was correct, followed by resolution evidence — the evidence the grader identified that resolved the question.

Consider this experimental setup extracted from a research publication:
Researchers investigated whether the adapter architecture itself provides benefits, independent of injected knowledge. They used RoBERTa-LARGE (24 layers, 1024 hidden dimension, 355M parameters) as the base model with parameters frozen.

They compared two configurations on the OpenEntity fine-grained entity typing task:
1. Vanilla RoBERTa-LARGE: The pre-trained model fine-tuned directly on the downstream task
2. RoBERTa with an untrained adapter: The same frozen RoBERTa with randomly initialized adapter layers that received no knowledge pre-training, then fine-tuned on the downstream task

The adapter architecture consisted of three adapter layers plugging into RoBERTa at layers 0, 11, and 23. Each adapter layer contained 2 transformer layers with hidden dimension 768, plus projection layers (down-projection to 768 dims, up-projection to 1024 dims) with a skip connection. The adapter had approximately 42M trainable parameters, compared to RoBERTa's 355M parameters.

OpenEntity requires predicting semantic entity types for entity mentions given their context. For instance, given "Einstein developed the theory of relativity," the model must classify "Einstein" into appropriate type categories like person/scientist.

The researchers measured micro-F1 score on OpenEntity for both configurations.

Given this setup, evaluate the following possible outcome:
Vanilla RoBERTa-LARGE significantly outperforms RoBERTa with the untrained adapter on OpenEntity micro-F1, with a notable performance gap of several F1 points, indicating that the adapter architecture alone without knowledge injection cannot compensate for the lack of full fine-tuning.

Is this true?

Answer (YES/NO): NO